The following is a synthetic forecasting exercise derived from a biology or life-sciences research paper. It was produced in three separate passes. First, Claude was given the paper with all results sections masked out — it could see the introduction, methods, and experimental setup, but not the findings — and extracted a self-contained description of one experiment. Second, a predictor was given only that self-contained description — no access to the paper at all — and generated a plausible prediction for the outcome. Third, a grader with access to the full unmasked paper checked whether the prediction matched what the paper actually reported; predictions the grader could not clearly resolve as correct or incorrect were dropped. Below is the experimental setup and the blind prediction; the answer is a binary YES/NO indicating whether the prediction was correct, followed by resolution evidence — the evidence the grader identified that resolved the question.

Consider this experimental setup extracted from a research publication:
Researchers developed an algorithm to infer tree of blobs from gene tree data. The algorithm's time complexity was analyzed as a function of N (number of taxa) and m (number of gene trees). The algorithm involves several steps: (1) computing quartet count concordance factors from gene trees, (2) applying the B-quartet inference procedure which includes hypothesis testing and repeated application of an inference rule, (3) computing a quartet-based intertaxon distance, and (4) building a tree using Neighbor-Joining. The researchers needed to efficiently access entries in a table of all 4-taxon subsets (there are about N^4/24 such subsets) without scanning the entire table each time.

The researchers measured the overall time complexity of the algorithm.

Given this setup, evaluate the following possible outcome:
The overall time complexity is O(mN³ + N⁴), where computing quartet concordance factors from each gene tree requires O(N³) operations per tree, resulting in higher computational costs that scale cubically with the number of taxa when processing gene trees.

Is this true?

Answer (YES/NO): NO